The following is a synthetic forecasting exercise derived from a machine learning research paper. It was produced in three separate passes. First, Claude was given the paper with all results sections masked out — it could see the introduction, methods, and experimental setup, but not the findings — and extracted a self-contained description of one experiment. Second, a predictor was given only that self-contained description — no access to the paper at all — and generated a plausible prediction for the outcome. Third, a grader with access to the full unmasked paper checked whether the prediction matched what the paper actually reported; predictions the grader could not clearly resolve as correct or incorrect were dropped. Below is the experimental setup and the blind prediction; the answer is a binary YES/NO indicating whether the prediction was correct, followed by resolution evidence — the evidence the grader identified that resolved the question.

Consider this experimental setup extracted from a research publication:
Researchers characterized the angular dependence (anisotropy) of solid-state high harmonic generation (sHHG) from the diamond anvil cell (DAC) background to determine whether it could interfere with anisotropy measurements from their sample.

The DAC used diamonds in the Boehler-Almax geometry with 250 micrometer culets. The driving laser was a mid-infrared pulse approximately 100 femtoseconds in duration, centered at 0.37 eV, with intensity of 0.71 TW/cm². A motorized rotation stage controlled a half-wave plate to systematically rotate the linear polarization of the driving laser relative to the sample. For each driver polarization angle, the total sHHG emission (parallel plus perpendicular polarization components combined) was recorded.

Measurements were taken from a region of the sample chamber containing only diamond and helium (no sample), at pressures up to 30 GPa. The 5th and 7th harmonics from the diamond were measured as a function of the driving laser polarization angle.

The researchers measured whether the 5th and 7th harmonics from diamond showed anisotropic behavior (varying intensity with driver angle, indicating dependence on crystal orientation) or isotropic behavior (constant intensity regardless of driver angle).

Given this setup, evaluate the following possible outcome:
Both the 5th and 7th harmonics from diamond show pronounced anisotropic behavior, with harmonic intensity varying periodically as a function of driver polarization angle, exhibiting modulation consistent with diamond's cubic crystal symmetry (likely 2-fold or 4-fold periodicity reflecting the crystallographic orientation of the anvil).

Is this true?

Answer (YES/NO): NO